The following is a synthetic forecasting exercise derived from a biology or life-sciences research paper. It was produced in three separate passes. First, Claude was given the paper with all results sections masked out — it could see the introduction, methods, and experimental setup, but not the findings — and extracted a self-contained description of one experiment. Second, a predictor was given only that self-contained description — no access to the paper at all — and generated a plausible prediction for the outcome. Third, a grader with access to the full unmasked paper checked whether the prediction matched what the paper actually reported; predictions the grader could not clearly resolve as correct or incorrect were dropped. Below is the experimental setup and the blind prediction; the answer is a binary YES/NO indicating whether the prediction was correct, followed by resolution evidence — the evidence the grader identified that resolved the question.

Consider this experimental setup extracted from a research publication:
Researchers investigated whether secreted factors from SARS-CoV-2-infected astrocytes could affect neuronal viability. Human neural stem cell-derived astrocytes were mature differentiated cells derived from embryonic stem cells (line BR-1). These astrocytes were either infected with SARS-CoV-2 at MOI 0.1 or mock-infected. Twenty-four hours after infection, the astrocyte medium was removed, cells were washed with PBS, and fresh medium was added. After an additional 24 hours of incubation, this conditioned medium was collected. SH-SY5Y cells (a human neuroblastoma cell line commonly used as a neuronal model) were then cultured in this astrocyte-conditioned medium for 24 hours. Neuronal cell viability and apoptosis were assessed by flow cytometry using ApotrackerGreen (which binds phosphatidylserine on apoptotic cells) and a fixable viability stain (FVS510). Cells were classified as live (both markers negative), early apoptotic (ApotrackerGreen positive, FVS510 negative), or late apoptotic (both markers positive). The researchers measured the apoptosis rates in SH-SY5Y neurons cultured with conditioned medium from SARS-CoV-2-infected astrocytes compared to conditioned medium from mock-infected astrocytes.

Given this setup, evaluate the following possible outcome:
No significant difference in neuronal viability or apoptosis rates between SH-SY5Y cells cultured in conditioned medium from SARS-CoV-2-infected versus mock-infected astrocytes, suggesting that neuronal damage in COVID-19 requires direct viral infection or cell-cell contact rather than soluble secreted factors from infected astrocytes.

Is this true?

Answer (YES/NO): NO